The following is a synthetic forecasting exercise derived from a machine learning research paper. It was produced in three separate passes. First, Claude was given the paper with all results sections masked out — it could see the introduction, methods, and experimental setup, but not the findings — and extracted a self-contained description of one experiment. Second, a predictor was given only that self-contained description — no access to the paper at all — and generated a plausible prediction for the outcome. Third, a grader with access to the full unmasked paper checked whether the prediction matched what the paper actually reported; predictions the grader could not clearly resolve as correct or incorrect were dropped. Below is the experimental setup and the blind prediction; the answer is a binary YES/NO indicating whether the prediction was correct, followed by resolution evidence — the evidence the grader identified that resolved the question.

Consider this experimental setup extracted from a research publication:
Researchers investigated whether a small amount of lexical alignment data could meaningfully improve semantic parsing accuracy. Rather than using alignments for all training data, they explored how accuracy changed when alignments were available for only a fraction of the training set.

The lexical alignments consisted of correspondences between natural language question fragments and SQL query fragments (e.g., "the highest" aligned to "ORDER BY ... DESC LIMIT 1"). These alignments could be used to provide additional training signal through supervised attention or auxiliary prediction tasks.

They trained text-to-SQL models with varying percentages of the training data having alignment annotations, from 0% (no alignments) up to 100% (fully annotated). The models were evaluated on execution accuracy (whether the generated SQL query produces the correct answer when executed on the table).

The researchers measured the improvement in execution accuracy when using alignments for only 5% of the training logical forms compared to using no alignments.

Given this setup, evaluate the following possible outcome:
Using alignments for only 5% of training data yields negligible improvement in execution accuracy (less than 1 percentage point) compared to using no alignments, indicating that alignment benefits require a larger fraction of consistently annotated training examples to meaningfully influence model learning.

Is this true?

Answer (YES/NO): NO